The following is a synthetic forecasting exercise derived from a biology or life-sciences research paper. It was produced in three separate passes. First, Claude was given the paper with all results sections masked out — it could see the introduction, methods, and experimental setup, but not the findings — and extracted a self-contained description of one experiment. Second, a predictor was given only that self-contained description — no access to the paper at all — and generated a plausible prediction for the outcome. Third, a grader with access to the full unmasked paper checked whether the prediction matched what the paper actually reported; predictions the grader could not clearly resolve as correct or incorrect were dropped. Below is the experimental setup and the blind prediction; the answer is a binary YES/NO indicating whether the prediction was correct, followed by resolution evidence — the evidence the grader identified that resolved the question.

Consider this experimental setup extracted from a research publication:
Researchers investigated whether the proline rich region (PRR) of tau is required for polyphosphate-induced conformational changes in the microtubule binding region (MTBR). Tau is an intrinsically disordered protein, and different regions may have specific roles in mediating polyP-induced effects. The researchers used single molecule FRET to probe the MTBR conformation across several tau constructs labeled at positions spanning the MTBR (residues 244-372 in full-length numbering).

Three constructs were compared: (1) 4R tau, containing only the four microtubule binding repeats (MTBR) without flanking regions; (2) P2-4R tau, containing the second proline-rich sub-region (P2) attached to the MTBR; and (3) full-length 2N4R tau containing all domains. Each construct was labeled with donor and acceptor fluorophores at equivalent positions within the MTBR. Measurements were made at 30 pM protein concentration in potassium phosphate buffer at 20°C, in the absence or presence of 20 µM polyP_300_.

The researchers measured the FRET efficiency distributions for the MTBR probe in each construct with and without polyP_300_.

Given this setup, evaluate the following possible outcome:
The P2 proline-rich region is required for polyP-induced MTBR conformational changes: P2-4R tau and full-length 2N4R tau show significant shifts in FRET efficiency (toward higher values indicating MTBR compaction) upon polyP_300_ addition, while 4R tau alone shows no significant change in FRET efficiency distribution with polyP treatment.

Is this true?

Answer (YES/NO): YES